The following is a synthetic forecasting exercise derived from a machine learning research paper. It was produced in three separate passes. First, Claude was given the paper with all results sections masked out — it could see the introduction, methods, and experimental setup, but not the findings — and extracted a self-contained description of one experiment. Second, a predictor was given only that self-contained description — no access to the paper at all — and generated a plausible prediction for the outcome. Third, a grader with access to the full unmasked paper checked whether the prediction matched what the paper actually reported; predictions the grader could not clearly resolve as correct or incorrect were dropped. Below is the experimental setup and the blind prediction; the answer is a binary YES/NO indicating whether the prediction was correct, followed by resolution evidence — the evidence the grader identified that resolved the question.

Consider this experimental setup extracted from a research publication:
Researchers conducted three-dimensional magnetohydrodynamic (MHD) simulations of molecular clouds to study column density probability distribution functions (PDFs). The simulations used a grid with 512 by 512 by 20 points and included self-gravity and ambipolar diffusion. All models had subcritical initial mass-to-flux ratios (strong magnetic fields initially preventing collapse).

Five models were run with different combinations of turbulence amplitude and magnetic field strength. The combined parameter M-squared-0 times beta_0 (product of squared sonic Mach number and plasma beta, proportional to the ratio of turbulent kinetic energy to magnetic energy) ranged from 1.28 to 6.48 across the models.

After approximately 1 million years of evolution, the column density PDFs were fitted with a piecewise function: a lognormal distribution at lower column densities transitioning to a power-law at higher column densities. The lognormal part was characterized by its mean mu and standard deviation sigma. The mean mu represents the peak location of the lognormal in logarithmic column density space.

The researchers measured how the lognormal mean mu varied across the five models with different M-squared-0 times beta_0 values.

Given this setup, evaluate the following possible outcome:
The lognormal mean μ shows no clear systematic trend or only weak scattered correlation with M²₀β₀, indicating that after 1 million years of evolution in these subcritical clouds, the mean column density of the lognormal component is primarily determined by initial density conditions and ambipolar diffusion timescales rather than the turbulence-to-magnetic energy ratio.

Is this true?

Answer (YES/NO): YES